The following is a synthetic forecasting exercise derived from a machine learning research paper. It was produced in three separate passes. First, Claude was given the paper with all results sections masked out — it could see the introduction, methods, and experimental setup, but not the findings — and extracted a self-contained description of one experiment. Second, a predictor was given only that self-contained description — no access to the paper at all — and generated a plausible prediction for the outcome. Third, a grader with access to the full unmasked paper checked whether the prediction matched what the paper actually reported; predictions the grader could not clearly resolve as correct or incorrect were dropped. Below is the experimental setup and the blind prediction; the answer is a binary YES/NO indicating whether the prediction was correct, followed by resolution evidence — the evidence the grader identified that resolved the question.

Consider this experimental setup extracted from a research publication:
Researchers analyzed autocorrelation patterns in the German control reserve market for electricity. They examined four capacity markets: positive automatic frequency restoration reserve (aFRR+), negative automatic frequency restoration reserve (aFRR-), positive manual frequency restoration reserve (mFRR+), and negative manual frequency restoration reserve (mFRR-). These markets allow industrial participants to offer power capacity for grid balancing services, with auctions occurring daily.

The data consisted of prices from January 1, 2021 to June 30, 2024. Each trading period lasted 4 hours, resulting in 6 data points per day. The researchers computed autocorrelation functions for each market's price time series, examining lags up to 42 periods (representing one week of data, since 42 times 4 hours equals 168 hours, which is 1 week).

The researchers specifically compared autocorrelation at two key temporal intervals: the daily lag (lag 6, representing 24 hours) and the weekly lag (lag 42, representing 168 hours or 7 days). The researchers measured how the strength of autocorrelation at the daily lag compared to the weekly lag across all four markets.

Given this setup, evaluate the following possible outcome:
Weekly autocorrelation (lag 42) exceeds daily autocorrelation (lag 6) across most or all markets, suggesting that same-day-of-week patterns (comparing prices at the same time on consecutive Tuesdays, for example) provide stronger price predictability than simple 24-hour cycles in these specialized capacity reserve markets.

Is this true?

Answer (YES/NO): NO